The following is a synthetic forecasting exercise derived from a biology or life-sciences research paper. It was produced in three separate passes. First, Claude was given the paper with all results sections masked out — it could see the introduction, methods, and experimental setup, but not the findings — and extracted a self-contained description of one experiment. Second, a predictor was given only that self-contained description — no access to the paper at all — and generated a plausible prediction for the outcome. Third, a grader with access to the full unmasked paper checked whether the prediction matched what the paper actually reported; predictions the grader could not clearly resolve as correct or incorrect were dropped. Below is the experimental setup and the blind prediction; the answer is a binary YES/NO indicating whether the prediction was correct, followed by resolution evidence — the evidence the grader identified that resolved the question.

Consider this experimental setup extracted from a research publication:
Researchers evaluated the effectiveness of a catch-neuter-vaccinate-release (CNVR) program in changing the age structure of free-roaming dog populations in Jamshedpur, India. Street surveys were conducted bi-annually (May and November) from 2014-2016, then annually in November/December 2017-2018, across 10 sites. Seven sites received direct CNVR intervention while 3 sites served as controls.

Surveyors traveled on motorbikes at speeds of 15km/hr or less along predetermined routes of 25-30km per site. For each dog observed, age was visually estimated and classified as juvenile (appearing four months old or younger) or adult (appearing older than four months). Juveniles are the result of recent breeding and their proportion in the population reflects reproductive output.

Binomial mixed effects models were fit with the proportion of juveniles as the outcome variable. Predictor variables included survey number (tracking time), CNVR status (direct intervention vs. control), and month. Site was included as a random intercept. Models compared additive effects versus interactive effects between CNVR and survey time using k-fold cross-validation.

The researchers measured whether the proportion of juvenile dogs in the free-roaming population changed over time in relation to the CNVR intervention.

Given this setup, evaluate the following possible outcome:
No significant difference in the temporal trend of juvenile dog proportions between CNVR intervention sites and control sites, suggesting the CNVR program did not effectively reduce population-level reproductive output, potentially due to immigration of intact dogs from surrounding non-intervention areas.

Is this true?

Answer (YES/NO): YES